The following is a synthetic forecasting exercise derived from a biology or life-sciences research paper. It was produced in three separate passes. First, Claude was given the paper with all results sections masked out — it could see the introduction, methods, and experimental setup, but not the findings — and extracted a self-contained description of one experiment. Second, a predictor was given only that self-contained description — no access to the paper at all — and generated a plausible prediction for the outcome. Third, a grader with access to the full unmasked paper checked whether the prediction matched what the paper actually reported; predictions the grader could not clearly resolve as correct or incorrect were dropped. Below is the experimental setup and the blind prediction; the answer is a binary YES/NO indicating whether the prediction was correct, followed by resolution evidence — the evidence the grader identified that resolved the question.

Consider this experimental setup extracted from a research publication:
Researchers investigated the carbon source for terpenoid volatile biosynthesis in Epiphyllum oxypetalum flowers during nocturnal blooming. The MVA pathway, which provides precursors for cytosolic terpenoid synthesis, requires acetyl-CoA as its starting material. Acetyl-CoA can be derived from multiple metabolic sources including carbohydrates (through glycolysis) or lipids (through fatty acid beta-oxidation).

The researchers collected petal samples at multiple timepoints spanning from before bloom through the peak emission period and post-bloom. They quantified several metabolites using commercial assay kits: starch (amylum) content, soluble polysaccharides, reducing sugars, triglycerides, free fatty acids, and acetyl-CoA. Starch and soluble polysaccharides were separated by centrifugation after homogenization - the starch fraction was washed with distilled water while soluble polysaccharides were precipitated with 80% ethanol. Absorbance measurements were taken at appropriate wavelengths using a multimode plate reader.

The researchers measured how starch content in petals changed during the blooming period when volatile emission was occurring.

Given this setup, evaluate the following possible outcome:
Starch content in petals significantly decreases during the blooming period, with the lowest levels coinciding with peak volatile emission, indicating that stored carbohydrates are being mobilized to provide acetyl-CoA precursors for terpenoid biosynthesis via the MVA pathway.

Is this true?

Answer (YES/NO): YES